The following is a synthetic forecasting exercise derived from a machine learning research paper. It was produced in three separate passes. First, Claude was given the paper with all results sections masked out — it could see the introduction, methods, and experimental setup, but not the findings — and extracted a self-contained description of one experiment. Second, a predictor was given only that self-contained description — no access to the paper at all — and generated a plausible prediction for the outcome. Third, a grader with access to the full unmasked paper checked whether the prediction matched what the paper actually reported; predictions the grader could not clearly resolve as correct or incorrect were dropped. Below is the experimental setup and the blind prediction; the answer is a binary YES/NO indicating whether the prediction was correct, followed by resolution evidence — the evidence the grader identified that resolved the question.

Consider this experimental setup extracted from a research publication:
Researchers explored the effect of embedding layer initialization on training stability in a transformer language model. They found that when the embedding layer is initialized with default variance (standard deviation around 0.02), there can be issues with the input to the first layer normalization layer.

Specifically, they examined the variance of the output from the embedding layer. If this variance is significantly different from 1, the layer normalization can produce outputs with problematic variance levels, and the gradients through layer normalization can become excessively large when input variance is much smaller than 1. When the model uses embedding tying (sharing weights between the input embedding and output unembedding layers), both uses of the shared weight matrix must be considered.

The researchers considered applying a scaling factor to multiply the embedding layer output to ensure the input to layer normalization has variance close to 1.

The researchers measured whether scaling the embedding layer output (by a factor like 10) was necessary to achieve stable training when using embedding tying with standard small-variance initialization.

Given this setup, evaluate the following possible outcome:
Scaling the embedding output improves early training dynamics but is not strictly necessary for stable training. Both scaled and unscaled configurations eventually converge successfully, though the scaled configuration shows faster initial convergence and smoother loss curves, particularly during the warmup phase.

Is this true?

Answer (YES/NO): NO